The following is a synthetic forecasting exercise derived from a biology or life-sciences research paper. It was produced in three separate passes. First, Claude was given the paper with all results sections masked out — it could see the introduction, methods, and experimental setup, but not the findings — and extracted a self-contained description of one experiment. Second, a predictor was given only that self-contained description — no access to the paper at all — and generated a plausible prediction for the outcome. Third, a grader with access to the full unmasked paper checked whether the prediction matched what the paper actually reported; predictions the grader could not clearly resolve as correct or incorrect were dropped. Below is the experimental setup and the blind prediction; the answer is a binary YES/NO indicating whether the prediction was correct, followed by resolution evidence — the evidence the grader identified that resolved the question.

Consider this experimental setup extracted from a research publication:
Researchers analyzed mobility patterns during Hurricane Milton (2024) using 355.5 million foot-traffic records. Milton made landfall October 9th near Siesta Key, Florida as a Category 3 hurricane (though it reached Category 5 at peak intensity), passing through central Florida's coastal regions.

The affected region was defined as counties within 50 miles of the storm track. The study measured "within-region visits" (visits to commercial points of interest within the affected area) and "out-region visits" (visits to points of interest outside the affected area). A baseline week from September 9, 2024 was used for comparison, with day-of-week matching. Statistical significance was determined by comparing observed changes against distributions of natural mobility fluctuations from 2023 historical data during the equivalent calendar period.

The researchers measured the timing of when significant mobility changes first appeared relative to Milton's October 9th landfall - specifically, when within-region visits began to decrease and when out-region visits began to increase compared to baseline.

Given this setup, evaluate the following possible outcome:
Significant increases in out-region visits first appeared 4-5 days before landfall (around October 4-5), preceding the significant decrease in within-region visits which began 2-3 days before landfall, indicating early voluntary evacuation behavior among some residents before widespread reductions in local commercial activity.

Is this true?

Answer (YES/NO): NO